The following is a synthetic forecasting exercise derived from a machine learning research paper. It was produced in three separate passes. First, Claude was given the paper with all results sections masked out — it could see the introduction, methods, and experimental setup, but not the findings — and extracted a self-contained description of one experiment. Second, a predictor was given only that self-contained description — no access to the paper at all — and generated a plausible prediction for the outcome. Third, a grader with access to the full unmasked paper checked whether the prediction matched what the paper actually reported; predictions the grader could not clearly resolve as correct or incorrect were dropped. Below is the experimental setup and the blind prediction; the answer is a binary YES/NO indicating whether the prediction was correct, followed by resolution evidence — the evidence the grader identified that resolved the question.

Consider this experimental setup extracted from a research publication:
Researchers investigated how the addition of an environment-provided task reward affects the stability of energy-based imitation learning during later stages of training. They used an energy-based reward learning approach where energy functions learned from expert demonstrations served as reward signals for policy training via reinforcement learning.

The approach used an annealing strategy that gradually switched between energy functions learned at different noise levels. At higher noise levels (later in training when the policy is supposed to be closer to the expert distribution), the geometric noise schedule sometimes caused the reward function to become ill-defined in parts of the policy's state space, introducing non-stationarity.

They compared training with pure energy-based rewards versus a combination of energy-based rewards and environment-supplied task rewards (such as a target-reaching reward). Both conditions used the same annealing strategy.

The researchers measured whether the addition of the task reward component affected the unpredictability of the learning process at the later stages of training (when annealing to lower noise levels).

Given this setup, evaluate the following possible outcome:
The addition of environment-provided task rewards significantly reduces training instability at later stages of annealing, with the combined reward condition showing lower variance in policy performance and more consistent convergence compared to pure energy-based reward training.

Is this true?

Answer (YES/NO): YES